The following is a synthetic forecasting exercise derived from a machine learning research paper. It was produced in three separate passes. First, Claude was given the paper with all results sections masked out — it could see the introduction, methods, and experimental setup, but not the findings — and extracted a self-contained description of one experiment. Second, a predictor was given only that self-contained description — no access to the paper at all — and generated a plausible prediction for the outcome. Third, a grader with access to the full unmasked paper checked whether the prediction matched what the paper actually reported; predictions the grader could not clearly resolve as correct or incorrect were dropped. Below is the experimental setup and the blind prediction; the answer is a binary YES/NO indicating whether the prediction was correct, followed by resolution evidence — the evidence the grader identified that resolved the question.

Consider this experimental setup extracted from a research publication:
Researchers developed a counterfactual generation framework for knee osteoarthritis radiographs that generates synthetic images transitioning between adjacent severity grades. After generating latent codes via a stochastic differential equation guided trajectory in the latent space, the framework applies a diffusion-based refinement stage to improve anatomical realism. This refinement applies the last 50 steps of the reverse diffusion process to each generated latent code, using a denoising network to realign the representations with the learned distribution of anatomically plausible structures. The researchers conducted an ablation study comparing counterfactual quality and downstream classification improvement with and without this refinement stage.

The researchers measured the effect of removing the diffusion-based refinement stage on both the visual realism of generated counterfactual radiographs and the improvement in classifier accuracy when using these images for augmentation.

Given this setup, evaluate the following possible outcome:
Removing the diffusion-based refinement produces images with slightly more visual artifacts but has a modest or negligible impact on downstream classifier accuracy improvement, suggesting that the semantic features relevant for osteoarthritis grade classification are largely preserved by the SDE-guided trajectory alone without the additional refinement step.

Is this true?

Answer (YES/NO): NO